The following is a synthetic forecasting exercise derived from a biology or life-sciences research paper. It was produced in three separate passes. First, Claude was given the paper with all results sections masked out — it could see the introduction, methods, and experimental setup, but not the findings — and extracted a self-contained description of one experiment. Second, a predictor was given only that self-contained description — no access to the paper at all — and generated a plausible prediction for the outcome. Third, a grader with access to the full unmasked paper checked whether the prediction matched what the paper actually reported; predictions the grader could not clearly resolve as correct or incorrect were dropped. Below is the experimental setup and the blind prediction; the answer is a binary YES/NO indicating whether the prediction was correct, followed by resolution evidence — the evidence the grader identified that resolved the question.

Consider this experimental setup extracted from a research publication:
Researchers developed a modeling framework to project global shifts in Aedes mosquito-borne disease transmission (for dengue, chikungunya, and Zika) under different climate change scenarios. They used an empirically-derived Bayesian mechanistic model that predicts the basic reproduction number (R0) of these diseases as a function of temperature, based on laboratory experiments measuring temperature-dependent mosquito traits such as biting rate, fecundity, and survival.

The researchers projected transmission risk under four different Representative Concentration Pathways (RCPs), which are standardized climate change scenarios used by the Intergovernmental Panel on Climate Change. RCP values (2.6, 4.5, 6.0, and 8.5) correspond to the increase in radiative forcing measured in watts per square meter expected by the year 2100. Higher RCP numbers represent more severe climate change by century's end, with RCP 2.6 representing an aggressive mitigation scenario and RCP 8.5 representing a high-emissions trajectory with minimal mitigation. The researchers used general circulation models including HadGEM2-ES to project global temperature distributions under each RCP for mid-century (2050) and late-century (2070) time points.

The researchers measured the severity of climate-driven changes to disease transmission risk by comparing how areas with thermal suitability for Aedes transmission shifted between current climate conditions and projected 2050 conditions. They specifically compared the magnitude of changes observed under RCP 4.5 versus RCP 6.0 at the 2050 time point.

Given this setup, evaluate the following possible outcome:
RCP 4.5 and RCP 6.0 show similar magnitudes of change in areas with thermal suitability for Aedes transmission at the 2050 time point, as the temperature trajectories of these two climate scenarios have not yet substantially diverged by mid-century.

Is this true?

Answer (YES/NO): NO